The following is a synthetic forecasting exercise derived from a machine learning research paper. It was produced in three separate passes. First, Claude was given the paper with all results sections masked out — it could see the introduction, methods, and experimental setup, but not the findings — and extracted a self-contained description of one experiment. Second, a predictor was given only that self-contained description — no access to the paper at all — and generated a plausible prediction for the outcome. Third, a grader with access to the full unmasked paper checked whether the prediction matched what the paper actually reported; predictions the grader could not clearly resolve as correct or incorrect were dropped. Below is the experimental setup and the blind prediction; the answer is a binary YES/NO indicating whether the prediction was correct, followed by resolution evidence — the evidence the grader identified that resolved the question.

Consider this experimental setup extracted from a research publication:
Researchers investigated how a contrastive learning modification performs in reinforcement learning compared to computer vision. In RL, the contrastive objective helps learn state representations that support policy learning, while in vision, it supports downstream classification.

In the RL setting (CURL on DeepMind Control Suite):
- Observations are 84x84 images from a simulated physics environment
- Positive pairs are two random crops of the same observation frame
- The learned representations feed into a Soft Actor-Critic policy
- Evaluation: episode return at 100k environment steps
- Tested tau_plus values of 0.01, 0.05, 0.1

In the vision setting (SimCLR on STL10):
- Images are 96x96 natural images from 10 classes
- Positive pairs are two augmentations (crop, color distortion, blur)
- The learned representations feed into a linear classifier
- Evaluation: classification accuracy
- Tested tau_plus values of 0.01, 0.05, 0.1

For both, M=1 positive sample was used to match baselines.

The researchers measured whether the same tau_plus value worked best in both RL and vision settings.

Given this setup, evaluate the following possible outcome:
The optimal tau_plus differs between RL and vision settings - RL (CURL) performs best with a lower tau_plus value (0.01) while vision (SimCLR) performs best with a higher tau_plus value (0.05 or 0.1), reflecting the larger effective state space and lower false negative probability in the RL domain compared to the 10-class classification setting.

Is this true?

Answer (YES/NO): NO